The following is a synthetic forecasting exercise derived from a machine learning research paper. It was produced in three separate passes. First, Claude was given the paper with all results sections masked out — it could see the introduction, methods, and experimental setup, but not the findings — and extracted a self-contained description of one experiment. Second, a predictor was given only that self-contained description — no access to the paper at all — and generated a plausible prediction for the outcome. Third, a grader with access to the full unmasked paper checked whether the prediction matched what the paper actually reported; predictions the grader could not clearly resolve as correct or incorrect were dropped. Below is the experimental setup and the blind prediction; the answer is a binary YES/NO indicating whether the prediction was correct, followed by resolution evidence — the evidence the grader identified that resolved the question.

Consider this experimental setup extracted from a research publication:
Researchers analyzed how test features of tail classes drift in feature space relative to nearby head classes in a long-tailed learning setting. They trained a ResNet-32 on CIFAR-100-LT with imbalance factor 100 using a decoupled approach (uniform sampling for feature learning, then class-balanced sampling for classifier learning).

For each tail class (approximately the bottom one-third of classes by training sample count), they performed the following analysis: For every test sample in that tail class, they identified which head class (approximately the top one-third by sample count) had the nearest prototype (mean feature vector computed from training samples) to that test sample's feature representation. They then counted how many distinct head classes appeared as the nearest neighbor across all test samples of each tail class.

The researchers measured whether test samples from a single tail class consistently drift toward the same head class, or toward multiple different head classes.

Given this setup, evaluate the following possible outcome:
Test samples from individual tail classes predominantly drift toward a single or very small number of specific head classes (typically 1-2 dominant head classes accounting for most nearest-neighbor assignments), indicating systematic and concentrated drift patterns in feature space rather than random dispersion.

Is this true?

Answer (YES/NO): NO